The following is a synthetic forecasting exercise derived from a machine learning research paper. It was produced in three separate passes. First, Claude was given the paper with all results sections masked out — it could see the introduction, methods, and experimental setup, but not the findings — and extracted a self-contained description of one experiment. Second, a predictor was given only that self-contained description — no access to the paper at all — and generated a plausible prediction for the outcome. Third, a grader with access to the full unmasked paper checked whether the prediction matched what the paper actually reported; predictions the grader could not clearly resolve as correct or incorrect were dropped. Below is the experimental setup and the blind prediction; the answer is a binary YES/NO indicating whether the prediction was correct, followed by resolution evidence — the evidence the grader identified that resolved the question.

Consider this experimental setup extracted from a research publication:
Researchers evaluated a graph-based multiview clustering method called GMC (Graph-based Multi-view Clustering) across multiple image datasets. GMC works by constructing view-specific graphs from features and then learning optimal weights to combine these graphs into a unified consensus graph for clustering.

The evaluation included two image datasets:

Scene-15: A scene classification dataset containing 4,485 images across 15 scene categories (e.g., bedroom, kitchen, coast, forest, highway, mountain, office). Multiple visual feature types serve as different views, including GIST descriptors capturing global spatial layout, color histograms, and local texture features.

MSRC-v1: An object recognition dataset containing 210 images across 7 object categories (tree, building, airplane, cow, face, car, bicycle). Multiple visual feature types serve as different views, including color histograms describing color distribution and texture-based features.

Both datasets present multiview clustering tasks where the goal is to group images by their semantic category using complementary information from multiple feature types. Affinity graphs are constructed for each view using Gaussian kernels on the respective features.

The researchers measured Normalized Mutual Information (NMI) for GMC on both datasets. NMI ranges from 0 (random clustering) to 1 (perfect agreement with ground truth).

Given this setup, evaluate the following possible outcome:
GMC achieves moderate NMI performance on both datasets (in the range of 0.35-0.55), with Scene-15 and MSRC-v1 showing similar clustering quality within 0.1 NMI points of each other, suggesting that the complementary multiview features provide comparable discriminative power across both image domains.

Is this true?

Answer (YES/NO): NO